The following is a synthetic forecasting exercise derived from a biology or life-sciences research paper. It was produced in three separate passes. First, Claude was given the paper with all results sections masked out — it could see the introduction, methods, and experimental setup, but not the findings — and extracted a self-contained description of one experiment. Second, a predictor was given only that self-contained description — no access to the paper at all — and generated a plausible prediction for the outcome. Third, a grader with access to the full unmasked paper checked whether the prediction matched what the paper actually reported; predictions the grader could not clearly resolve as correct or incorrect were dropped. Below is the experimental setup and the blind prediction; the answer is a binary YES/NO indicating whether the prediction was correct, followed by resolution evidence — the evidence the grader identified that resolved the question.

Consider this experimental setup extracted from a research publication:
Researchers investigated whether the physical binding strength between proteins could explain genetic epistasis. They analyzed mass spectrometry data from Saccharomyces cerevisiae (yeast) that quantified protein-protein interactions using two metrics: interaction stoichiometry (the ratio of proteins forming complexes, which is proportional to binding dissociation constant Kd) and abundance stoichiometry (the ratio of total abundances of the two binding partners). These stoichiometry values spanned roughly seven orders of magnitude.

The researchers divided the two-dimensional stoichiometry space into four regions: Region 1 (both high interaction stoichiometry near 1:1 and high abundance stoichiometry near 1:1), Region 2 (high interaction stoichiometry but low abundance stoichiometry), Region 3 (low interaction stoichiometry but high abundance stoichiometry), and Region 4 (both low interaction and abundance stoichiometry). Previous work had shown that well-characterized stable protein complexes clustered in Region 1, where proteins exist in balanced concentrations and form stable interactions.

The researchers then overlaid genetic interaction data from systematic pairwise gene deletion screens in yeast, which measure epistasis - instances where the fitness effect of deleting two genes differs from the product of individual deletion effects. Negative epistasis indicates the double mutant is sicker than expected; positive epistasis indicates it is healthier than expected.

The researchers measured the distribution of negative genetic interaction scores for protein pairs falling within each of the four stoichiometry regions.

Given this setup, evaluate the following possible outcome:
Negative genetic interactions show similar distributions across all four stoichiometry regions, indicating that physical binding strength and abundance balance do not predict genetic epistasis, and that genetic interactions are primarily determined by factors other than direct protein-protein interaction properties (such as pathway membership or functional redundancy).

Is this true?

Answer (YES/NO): NO